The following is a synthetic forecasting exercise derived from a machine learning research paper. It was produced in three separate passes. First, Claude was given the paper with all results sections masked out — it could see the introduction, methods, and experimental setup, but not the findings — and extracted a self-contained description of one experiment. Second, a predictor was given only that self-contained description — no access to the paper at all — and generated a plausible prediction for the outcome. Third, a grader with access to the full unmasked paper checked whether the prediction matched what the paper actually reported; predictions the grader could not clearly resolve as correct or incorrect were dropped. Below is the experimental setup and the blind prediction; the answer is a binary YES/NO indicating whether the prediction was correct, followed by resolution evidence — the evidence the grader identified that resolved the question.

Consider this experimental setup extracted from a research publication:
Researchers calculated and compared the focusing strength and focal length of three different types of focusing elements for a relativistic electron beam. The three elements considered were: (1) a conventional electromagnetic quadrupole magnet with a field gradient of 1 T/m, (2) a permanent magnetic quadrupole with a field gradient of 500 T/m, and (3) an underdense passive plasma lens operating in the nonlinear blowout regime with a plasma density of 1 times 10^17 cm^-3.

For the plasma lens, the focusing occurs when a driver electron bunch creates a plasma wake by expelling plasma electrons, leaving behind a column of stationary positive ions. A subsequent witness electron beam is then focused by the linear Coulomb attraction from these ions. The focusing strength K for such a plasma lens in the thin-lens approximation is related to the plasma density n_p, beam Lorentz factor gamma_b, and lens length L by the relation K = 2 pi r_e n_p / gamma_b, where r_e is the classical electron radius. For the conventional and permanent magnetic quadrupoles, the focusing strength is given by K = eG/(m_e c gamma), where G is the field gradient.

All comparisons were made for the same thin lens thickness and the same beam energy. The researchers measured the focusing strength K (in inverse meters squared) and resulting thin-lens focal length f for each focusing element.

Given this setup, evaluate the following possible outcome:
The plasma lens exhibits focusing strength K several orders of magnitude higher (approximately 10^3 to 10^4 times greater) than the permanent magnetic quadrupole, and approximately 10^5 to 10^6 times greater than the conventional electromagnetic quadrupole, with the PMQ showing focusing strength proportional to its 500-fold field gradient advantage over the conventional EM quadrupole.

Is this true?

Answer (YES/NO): NO